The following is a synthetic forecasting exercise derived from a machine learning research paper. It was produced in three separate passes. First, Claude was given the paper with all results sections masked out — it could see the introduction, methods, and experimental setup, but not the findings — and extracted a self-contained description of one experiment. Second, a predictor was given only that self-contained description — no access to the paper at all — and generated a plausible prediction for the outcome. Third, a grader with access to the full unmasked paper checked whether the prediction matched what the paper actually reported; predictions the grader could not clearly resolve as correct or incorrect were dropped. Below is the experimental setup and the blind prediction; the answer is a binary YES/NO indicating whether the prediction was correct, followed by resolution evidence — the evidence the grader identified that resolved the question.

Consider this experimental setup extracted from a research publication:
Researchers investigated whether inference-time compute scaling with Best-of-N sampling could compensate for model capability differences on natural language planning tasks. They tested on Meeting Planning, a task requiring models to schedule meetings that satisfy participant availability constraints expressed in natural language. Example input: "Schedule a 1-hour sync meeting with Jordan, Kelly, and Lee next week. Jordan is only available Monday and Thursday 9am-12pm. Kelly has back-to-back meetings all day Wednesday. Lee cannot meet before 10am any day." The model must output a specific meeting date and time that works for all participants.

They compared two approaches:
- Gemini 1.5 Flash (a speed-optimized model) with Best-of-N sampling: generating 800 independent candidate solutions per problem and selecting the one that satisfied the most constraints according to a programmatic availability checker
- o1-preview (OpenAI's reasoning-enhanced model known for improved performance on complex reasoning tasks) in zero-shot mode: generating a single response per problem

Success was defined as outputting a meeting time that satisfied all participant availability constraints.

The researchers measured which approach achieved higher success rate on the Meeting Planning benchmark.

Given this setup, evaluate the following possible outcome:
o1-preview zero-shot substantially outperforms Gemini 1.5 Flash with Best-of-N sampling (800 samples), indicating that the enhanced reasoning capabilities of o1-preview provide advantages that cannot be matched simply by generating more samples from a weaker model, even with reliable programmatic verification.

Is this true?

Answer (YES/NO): NO